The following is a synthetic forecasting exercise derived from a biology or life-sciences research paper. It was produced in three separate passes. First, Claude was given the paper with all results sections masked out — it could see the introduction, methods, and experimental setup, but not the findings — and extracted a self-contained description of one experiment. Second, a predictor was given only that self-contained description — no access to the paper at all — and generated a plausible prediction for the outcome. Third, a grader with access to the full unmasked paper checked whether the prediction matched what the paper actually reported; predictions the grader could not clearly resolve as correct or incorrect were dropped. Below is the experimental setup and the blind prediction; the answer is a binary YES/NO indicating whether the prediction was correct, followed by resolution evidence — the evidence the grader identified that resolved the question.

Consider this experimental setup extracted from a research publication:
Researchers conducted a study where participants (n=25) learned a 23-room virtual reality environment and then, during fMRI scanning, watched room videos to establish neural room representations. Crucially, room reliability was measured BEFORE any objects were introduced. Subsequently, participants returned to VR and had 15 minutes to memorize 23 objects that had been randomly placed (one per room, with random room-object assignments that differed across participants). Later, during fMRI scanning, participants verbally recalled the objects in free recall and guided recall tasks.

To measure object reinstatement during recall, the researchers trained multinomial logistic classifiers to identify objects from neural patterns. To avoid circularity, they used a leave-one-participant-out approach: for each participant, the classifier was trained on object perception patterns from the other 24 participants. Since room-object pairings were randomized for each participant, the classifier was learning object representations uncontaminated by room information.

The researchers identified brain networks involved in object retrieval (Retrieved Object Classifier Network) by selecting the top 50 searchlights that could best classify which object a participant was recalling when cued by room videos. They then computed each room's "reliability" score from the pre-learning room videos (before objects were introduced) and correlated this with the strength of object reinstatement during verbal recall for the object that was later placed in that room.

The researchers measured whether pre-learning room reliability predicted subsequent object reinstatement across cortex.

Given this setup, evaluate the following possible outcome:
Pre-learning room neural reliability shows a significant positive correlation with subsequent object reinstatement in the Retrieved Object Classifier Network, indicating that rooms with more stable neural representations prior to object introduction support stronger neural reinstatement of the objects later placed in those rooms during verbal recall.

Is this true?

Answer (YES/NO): YES